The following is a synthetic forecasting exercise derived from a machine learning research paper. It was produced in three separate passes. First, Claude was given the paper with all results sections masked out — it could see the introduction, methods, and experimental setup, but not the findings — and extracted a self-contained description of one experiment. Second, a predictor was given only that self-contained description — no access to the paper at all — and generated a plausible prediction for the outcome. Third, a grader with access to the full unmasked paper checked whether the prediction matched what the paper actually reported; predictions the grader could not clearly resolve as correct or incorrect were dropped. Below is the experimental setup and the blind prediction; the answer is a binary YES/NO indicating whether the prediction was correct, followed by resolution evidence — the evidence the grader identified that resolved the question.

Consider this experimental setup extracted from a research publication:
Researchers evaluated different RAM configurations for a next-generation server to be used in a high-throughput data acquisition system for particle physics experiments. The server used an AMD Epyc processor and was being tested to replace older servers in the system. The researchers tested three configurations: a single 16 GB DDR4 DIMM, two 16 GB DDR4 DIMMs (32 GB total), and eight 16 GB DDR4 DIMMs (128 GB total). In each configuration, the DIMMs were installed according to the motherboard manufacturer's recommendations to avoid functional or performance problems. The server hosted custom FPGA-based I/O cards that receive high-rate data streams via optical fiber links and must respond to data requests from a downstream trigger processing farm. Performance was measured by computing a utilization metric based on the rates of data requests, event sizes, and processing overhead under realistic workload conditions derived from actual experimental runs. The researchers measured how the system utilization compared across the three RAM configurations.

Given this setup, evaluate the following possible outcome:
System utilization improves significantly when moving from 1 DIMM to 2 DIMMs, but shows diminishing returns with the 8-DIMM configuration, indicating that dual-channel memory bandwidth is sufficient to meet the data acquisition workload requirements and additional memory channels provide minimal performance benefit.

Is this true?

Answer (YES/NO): YES